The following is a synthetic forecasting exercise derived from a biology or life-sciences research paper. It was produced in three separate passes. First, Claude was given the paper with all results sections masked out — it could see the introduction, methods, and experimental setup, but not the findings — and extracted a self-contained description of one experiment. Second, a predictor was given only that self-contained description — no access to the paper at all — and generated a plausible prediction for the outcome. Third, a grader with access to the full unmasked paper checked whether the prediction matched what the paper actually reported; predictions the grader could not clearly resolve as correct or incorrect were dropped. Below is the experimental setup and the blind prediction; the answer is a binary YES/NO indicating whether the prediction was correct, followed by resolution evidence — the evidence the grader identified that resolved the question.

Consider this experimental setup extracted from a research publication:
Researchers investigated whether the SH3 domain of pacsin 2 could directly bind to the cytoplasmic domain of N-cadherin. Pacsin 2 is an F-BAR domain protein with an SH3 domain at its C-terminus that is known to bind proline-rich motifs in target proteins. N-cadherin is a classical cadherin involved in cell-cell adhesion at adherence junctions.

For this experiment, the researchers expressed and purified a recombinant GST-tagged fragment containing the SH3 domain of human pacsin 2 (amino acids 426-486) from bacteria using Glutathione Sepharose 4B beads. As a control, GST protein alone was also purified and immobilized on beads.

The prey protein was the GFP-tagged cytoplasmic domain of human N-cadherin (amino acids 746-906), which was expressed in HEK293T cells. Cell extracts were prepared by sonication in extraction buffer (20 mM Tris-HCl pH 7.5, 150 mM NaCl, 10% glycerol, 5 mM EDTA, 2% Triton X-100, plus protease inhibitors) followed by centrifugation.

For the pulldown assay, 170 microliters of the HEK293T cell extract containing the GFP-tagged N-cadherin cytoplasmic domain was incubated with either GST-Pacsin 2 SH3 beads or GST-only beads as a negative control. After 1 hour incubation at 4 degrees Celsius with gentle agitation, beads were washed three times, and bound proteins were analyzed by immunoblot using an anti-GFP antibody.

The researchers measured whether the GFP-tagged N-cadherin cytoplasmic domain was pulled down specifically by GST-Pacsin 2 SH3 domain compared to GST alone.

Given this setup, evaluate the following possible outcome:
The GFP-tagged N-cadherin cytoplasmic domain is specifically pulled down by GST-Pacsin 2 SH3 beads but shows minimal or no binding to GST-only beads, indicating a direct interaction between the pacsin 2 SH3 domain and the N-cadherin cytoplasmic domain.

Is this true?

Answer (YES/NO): YES